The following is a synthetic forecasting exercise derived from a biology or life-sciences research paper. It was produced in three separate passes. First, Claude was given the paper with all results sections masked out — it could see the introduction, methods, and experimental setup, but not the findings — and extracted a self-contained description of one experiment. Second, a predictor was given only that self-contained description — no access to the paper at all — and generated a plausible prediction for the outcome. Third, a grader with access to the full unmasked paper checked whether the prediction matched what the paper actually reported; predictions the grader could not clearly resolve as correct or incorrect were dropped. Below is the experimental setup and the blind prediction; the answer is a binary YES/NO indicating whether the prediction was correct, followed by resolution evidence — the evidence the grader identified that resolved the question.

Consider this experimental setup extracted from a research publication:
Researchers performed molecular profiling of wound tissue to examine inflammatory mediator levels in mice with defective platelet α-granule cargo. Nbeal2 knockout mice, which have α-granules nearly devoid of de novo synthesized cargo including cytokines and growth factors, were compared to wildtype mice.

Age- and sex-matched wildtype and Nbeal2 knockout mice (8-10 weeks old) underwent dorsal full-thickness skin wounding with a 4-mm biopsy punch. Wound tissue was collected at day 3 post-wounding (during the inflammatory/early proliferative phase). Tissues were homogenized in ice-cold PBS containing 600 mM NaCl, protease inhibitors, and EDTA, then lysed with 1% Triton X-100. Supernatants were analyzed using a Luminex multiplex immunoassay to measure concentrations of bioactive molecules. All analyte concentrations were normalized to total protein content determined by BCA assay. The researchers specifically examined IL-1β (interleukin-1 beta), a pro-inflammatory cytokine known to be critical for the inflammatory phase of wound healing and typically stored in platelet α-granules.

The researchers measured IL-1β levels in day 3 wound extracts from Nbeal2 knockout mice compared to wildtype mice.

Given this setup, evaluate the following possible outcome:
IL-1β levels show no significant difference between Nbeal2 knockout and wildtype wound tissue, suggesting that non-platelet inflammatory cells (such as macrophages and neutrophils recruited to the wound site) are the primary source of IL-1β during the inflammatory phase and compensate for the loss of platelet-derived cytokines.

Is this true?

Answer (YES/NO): NO